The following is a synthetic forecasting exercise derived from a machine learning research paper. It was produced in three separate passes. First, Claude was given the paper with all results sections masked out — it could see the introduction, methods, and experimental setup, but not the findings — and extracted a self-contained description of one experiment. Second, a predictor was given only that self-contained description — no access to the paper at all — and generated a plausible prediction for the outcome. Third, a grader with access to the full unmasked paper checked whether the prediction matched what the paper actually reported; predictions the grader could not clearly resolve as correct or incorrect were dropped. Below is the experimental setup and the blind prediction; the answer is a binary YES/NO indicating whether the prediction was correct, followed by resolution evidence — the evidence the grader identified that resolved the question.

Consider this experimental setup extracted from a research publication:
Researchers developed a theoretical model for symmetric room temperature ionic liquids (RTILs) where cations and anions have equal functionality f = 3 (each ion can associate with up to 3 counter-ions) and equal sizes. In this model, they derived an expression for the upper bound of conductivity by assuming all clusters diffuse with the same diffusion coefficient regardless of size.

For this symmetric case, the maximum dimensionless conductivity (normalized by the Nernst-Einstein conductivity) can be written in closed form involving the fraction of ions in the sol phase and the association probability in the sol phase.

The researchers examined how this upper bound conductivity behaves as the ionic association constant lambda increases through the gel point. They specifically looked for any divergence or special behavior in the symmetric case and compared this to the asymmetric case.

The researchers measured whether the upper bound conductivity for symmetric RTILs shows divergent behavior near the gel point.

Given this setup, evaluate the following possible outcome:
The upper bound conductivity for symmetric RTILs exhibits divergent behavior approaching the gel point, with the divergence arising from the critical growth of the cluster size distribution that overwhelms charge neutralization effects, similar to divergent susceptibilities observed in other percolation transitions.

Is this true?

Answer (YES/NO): NO